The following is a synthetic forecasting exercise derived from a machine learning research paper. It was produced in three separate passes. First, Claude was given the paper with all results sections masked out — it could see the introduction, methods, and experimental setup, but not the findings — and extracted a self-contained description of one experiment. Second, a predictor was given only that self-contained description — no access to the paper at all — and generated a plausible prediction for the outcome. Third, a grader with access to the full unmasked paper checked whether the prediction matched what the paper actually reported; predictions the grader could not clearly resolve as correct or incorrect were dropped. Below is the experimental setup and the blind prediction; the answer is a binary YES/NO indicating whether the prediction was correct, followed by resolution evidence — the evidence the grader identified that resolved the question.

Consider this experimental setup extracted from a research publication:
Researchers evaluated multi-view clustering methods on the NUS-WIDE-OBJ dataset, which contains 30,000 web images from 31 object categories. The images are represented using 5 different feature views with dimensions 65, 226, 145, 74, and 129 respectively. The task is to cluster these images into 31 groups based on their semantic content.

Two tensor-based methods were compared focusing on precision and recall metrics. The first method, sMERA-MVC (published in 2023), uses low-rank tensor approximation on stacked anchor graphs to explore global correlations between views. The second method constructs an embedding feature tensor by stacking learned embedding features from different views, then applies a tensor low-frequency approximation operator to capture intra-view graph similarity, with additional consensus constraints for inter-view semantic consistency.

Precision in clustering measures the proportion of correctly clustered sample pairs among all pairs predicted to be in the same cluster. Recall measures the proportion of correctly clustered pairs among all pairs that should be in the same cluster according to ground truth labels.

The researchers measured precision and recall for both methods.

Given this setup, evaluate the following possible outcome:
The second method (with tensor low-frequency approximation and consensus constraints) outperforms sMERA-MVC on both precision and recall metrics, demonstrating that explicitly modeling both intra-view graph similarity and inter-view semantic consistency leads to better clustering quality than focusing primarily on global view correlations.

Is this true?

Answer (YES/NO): NO